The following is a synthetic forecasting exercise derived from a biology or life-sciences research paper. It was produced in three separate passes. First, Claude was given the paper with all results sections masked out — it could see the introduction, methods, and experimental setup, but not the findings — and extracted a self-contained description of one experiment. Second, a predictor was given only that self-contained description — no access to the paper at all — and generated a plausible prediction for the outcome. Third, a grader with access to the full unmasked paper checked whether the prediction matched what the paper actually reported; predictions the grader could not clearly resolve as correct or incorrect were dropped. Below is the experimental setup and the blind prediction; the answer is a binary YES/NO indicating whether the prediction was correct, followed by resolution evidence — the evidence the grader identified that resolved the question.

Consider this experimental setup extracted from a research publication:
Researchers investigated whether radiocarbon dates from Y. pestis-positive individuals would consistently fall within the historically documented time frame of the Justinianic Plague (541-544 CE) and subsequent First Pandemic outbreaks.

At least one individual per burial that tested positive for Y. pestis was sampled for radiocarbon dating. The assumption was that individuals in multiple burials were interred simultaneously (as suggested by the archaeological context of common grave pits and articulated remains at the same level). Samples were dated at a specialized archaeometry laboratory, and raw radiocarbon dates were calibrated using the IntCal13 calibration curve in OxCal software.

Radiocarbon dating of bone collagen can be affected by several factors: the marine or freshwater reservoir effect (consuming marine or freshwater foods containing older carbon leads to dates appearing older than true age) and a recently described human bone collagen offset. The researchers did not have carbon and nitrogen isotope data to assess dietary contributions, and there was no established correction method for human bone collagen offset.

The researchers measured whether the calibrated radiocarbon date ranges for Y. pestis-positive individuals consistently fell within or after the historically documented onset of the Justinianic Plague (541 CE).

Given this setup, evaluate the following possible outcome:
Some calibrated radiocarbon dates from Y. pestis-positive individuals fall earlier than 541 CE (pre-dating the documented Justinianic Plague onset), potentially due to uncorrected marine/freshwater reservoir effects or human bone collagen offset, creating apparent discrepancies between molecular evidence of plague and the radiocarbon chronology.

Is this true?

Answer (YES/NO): YES